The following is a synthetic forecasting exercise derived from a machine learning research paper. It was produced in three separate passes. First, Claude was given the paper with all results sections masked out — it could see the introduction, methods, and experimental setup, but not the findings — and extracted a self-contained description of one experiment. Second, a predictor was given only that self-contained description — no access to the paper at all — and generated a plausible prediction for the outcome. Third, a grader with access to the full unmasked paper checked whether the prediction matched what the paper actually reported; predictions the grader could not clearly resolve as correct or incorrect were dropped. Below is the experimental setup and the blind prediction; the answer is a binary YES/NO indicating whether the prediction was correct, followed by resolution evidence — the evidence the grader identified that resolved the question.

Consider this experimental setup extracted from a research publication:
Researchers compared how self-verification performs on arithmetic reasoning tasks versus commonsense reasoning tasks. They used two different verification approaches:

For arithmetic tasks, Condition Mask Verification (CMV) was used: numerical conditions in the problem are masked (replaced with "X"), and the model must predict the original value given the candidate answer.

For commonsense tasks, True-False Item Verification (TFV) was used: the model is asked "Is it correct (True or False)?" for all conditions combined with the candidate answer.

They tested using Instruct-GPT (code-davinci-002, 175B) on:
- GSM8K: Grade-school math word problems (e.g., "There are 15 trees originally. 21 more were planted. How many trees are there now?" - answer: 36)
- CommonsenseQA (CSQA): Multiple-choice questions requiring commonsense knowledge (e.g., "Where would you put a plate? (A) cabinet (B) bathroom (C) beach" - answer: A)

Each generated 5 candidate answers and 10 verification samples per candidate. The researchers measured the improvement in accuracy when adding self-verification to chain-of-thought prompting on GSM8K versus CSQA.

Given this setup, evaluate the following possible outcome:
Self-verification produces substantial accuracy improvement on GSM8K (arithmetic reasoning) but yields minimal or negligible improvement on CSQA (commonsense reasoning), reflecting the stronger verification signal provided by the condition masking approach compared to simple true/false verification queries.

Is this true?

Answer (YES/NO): YES